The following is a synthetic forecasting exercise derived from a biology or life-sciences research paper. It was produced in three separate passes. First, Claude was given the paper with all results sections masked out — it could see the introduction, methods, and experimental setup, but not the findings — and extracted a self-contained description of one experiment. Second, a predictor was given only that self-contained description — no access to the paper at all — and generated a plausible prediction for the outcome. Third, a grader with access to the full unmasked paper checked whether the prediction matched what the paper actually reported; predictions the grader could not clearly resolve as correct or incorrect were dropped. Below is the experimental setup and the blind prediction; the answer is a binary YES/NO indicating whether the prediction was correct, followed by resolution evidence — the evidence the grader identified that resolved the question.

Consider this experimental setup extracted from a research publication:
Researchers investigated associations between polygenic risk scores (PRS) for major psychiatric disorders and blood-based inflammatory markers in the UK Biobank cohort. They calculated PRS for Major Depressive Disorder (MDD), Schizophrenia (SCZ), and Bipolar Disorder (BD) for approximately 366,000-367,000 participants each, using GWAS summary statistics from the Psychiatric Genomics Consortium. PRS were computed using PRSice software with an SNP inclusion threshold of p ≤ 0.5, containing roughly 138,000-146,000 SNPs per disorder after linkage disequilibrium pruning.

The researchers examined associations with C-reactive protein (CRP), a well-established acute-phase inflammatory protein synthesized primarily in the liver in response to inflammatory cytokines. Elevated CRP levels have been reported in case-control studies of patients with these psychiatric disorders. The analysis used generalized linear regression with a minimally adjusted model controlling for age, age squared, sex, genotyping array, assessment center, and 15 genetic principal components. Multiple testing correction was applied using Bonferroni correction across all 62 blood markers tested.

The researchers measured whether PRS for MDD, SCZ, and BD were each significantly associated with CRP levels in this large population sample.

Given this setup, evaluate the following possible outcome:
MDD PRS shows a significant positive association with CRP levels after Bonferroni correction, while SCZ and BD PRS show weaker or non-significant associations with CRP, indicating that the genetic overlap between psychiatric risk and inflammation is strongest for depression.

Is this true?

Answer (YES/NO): NO